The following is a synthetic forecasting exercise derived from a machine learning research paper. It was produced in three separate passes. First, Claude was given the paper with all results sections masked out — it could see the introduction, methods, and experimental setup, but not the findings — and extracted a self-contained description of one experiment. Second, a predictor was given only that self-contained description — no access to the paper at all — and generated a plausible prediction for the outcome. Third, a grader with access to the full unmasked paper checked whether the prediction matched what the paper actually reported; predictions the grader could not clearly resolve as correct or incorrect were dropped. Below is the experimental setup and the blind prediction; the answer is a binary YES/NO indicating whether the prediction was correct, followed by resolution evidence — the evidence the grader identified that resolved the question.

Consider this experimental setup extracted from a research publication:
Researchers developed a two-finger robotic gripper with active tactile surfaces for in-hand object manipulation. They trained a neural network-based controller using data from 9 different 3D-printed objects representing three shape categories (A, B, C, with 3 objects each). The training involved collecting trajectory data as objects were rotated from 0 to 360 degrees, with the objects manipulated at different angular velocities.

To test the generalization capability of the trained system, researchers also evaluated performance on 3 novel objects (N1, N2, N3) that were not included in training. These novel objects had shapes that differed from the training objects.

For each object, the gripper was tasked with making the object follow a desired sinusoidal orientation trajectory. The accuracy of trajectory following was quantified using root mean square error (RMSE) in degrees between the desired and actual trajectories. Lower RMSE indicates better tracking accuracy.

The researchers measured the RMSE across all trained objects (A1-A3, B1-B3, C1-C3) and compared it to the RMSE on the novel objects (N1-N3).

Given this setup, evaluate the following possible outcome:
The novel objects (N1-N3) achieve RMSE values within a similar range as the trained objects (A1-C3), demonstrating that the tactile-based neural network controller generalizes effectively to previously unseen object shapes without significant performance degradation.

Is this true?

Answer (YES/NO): NO